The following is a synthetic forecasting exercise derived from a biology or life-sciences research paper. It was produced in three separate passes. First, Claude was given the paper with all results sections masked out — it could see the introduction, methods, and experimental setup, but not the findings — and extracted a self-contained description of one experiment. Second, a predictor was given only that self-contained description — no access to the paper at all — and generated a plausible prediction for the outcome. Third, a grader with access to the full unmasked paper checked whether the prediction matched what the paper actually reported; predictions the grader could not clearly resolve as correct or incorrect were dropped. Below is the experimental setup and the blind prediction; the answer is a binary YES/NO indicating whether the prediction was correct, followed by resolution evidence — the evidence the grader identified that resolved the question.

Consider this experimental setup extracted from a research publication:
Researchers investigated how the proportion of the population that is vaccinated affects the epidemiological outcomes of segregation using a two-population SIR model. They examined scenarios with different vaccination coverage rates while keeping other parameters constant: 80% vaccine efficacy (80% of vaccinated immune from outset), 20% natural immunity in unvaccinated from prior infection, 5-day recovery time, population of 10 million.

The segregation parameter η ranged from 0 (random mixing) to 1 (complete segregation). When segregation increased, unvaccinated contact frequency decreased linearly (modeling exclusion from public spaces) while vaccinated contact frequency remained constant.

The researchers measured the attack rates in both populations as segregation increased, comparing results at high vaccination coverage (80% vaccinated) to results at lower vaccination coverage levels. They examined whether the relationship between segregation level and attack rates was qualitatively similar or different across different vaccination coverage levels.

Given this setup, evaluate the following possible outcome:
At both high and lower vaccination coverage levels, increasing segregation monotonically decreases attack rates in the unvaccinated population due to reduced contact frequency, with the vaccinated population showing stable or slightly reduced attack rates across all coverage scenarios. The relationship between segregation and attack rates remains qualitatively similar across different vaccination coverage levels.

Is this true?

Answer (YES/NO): NO